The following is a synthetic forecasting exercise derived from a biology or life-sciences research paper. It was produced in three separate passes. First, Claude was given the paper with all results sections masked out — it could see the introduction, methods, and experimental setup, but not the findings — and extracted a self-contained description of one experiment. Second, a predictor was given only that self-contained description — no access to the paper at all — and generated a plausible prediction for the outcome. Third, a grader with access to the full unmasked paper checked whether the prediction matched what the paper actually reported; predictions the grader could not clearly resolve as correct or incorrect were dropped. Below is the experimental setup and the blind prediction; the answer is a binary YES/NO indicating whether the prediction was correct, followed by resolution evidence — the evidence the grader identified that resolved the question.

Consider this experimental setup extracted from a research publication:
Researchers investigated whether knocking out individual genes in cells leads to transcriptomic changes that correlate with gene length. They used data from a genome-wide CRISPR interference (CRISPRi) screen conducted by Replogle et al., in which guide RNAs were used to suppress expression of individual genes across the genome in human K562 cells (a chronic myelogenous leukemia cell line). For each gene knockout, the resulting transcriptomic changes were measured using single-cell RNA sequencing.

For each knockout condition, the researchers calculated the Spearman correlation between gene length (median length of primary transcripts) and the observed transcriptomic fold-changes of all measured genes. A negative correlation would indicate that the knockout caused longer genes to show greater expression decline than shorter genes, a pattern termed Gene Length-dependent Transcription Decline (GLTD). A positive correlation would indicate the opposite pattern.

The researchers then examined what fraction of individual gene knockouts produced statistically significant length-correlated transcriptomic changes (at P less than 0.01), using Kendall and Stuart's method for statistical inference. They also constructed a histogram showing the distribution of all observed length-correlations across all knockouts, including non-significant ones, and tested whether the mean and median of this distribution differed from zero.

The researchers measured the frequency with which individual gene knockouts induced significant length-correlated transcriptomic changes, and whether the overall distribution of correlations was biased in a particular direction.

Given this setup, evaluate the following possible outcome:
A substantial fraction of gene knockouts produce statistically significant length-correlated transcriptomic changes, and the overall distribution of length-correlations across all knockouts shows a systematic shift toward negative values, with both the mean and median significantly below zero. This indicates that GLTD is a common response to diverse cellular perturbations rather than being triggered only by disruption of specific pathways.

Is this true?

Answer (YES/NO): YES